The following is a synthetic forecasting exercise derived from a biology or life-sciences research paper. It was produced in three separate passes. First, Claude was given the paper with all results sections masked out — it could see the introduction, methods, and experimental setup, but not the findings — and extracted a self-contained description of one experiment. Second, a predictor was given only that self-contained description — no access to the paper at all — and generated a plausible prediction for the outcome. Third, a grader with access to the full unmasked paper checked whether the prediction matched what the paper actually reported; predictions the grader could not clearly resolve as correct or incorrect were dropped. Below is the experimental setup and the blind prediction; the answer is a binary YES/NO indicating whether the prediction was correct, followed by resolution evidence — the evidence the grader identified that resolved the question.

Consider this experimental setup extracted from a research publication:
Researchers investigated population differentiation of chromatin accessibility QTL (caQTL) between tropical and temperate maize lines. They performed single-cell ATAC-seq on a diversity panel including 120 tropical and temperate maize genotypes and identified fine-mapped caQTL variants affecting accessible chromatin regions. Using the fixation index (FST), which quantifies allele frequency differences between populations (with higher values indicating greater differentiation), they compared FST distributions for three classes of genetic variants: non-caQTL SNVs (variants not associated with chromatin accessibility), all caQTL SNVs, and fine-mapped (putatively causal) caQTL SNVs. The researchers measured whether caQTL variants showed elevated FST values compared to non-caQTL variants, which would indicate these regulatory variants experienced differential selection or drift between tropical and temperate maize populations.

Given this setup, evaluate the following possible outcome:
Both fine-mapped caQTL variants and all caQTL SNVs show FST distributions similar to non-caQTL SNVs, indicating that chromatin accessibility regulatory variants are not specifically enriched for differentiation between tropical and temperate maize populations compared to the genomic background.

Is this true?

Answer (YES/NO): NO